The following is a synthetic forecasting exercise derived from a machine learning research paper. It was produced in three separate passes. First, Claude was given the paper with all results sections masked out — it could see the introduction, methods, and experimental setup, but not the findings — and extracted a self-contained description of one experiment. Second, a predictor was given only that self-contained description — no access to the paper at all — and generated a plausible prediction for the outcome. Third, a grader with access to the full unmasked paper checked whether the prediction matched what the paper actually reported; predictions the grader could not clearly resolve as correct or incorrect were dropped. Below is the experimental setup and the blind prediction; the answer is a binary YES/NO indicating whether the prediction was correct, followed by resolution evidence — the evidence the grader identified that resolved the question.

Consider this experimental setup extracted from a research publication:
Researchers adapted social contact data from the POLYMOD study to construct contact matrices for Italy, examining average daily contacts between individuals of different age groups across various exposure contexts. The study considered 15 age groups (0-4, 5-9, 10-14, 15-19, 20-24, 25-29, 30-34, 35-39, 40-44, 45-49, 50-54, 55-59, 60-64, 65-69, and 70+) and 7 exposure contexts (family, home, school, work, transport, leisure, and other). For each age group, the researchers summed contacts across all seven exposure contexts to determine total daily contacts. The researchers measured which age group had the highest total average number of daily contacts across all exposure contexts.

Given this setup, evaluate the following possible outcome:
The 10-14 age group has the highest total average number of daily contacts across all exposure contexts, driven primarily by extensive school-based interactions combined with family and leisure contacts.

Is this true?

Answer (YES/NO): NO